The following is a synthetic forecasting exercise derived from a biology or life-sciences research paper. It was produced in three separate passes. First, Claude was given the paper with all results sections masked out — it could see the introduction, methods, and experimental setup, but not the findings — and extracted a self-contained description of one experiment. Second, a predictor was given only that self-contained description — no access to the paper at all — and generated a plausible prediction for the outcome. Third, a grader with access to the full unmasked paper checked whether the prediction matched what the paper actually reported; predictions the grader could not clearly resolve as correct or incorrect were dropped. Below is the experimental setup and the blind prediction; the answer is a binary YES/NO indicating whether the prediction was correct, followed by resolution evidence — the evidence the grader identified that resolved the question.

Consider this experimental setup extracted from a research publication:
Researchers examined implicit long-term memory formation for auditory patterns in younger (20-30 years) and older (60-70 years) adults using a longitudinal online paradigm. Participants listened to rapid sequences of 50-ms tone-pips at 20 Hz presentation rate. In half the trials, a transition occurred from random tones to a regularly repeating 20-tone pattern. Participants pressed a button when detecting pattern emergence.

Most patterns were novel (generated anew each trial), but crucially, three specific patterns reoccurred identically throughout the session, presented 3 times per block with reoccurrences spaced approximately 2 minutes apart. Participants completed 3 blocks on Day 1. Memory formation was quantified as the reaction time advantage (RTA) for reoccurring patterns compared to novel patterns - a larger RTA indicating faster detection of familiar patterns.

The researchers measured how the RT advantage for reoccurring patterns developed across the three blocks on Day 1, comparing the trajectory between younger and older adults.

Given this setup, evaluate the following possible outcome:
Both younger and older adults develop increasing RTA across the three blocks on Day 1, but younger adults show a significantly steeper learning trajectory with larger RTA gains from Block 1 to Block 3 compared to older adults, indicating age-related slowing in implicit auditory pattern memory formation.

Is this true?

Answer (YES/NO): NO